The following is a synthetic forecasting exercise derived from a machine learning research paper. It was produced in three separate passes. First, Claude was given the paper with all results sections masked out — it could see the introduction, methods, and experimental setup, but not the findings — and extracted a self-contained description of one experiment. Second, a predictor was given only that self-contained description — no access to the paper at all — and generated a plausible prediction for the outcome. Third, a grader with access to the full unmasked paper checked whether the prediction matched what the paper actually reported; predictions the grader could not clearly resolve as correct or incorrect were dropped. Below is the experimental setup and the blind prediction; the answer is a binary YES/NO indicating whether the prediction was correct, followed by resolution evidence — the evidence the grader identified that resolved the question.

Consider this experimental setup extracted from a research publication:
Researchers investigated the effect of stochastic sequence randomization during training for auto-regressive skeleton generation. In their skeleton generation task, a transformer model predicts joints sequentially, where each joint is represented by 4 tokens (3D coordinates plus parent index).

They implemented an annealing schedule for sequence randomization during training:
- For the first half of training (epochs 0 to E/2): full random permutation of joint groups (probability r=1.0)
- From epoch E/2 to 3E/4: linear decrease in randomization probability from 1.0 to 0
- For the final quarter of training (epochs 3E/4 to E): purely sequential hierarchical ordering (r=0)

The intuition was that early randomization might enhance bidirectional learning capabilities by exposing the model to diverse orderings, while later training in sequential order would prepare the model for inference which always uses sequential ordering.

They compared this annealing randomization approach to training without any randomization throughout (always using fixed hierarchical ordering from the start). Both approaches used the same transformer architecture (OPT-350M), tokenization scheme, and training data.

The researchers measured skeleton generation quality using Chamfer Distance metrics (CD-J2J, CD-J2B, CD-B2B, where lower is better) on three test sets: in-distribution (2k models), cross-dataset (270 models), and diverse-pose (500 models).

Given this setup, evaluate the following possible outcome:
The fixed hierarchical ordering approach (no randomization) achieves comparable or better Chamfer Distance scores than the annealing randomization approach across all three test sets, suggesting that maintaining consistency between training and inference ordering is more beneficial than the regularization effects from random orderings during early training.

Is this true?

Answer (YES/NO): NO